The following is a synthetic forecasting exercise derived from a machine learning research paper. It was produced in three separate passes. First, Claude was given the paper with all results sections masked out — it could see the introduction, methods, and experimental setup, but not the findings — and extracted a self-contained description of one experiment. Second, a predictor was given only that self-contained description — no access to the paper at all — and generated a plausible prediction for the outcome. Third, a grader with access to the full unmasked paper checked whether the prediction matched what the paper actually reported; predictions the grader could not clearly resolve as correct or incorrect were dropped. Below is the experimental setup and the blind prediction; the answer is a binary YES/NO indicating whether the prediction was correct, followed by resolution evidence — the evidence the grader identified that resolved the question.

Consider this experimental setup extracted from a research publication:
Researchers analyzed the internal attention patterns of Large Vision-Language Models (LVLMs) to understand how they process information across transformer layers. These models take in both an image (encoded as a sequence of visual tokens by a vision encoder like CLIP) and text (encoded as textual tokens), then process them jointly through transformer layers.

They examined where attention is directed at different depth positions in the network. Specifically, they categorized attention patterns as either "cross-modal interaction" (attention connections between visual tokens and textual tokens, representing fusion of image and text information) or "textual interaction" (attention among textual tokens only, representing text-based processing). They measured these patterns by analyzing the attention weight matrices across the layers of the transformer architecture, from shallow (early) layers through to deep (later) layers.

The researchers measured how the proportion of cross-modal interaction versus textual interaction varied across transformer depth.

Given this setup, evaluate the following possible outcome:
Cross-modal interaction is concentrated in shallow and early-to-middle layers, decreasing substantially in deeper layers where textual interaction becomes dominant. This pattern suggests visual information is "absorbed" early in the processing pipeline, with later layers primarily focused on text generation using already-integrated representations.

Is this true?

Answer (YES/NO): YES